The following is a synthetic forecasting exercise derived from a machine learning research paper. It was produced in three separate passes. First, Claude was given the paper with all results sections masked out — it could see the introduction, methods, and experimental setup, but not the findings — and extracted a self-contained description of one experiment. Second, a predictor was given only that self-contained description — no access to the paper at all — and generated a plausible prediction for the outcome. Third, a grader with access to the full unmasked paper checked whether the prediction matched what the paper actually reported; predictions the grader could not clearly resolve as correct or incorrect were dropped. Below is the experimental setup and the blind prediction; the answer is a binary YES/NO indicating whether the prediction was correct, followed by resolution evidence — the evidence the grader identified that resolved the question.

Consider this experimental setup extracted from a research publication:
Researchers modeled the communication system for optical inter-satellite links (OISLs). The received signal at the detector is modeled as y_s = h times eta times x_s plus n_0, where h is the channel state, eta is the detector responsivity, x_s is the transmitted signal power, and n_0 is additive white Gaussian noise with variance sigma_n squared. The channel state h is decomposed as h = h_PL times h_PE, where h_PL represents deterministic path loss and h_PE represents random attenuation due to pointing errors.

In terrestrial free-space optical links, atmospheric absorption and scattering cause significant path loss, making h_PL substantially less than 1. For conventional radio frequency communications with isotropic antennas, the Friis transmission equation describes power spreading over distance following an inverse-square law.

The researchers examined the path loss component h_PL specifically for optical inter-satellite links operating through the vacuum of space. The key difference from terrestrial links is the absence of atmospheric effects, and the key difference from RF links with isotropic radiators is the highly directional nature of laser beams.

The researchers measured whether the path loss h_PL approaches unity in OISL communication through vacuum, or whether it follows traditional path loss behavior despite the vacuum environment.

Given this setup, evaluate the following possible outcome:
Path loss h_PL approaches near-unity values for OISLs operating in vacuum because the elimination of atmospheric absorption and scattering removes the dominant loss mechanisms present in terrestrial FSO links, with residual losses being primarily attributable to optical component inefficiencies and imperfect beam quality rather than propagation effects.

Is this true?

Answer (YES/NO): YES